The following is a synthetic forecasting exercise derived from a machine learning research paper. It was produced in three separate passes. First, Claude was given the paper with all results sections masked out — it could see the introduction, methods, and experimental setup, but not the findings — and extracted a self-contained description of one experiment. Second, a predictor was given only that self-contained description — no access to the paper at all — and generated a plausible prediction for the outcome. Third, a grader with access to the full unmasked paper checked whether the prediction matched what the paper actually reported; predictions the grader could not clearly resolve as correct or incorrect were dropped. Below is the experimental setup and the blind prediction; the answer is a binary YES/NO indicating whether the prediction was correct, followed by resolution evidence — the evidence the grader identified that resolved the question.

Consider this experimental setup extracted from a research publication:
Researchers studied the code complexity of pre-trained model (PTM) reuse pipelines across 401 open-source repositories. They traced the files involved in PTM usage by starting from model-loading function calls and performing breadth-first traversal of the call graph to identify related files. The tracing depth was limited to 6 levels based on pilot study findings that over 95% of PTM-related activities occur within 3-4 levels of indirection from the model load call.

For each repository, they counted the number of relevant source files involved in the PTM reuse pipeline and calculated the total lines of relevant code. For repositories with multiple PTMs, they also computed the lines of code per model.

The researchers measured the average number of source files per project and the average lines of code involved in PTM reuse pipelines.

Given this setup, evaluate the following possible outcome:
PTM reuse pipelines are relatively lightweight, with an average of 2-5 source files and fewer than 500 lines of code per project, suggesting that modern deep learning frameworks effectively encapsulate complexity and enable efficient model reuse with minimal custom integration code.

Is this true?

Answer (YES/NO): NO